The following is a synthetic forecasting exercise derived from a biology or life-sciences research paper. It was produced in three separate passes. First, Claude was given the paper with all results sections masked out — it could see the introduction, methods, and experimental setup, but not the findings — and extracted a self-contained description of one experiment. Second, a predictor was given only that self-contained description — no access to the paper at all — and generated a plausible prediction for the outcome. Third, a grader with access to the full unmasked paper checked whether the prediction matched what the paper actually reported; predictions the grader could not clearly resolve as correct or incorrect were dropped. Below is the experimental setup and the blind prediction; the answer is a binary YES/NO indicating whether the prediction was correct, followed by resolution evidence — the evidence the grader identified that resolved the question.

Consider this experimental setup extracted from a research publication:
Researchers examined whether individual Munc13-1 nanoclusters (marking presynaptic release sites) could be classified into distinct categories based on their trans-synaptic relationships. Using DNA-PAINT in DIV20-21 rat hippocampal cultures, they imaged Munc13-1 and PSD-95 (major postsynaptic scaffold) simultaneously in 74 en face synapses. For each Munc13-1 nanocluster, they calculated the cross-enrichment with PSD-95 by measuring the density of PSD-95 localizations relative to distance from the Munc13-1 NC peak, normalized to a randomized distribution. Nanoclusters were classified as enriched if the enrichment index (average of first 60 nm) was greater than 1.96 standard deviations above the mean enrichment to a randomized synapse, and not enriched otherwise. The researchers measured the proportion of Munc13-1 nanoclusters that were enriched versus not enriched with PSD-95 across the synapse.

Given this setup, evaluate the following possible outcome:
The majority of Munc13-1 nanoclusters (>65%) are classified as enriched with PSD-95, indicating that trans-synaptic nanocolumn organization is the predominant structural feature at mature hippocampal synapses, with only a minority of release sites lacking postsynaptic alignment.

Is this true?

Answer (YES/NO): NO